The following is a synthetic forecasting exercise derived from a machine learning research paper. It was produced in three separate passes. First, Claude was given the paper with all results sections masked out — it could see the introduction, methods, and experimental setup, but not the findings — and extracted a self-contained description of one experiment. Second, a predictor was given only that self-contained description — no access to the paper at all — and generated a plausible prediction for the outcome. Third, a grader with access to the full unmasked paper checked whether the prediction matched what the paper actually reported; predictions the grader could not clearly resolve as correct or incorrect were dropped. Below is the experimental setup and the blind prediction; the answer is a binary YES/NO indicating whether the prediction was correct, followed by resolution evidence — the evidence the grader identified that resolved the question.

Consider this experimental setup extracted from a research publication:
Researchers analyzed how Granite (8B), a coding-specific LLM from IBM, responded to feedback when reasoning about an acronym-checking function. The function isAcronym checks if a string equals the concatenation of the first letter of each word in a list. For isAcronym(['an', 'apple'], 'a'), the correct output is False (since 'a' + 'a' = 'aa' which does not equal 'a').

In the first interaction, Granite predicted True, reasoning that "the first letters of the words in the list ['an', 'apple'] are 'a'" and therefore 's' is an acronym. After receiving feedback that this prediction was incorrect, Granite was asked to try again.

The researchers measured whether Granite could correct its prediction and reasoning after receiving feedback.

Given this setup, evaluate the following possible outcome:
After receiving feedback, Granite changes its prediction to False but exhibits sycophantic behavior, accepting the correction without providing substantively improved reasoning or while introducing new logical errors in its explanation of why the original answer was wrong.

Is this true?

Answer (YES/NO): NO